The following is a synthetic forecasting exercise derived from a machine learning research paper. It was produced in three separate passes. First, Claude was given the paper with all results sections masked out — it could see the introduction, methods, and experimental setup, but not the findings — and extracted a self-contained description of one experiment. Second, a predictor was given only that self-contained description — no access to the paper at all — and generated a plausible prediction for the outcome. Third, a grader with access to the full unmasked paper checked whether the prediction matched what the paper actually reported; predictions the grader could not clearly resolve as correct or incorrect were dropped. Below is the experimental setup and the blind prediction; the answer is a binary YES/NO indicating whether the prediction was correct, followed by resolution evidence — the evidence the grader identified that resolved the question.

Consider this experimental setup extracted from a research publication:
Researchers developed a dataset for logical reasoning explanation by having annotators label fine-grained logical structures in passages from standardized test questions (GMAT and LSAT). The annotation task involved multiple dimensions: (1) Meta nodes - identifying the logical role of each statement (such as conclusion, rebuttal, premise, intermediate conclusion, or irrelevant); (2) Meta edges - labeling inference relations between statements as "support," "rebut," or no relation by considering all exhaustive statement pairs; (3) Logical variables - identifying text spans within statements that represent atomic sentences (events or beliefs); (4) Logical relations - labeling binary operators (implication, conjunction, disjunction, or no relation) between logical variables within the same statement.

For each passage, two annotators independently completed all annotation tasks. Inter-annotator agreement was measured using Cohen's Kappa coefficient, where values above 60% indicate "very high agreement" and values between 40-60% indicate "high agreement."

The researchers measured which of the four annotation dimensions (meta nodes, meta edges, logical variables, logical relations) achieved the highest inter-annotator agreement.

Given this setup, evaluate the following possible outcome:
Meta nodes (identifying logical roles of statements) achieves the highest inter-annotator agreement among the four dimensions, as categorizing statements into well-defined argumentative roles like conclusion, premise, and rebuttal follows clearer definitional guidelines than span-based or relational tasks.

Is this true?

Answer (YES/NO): NO